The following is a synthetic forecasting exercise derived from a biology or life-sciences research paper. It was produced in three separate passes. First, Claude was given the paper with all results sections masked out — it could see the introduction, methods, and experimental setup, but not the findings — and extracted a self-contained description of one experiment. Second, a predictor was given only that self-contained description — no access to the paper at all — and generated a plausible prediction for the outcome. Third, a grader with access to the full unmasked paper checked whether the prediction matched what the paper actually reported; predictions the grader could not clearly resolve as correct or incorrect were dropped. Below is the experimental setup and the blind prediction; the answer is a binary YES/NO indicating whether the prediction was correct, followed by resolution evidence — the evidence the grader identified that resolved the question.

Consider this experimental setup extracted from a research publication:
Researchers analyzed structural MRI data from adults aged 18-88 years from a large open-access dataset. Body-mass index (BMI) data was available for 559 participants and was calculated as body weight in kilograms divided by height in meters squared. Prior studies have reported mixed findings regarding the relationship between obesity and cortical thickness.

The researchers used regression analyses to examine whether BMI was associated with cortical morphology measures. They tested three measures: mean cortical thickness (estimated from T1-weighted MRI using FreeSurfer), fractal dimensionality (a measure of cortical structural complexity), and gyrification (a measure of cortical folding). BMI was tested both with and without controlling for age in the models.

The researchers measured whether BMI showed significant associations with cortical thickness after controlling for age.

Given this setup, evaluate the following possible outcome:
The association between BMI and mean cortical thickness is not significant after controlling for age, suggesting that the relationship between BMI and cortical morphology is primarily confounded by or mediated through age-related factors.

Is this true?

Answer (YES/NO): YES